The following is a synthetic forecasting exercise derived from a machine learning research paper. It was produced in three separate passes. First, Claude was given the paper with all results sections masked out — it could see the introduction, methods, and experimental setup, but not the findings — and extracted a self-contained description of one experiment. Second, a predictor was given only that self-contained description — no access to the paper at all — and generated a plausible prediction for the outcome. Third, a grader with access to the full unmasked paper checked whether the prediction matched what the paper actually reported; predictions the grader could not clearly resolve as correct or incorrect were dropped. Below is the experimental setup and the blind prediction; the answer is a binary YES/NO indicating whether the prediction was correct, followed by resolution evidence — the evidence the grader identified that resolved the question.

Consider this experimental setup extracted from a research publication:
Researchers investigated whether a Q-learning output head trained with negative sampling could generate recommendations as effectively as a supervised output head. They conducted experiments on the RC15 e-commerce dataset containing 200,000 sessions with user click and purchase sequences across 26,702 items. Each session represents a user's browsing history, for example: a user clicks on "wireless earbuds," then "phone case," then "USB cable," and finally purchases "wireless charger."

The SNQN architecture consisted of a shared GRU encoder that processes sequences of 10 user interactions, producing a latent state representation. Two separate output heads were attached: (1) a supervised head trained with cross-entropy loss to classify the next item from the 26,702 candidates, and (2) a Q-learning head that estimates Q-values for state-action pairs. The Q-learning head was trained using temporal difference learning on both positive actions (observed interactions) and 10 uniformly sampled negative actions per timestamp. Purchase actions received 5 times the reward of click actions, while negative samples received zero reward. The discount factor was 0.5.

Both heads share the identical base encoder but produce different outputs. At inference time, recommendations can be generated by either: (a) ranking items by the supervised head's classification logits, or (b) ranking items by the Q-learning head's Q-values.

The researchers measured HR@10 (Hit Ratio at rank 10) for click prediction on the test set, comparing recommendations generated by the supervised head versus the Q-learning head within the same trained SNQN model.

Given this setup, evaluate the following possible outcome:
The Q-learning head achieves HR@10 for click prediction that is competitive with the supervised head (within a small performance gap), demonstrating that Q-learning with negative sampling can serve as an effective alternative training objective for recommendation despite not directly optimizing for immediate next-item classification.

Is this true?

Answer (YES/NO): NO